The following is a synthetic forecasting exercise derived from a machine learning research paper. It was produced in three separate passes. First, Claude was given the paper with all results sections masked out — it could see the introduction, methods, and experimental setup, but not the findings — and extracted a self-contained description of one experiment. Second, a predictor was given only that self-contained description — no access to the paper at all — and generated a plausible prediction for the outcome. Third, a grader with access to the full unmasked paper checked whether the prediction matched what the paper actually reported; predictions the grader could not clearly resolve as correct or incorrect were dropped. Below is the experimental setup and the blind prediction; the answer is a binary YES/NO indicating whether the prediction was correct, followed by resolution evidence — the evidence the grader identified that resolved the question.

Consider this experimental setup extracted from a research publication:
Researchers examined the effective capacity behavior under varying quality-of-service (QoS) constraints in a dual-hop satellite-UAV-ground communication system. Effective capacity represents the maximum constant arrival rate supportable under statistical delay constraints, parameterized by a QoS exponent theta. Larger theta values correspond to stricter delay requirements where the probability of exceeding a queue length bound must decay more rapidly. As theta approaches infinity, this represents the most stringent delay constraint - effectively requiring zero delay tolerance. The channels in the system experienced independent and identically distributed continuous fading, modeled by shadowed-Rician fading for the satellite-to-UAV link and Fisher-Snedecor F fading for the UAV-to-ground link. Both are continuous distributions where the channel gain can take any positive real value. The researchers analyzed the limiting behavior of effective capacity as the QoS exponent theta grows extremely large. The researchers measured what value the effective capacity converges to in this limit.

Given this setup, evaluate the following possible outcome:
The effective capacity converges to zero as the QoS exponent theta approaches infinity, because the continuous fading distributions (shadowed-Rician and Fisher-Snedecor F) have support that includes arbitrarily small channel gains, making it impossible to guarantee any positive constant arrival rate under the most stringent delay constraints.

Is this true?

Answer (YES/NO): YES